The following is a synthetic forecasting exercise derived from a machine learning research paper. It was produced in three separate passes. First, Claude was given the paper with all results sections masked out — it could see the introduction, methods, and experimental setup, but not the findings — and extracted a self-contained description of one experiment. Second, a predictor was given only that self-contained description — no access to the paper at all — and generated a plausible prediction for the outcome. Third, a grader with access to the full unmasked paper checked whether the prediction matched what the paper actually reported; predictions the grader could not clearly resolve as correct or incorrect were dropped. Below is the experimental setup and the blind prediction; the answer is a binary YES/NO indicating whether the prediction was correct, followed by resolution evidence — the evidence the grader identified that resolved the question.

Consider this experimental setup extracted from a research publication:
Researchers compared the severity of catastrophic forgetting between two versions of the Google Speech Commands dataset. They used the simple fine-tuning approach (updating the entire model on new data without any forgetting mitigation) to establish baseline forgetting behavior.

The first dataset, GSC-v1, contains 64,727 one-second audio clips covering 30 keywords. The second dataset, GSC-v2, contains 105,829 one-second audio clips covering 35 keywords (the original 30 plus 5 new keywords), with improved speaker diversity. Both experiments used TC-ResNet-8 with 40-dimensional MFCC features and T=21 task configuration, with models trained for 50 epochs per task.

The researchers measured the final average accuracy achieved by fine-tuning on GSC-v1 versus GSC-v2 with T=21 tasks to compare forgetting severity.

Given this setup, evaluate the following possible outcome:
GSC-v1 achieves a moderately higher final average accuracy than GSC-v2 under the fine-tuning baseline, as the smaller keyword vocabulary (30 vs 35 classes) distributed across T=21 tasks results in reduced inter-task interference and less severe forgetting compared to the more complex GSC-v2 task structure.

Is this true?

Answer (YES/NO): NO